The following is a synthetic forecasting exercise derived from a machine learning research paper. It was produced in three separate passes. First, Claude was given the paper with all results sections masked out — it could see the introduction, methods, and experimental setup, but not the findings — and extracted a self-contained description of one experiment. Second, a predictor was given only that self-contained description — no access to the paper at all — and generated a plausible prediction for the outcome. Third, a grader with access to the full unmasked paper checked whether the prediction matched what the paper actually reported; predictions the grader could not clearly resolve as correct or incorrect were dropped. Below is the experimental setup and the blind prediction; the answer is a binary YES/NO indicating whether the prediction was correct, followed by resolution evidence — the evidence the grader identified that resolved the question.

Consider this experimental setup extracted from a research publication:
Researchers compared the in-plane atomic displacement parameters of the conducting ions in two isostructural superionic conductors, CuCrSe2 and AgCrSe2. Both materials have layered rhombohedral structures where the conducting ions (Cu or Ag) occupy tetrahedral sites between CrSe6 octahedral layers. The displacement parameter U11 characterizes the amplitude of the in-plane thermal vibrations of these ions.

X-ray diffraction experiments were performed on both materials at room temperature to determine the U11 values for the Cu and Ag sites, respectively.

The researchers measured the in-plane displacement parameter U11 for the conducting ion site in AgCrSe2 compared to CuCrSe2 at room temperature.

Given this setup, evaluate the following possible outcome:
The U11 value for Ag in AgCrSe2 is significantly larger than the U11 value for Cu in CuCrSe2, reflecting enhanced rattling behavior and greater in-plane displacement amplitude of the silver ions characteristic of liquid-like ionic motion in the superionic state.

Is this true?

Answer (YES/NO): YES